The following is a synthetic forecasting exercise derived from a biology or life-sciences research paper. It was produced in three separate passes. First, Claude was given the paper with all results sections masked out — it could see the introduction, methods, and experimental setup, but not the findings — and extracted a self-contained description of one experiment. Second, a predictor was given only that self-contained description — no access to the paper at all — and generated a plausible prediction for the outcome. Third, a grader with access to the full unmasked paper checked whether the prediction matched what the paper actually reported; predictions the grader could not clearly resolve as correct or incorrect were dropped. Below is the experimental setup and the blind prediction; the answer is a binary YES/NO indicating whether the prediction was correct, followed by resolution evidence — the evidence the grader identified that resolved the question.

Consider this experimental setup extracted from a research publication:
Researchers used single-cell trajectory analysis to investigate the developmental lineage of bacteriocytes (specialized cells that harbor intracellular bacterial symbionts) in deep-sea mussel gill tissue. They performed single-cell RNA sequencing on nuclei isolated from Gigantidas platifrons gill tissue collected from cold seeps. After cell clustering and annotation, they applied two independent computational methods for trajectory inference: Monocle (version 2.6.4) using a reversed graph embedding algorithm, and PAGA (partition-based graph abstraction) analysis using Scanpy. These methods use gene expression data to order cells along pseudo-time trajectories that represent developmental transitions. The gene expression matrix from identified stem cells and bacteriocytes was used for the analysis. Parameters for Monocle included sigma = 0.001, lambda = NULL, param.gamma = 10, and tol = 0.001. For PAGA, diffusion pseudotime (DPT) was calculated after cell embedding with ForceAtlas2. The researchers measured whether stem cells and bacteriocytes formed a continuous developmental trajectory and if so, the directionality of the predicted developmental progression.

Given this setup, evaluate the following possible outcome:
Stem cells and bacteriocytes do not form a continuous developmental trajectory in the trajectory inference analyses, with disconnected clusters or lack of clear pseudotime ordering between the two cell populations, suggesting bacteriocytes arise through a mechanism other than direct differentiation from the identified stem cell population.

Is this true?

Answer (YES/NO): NO